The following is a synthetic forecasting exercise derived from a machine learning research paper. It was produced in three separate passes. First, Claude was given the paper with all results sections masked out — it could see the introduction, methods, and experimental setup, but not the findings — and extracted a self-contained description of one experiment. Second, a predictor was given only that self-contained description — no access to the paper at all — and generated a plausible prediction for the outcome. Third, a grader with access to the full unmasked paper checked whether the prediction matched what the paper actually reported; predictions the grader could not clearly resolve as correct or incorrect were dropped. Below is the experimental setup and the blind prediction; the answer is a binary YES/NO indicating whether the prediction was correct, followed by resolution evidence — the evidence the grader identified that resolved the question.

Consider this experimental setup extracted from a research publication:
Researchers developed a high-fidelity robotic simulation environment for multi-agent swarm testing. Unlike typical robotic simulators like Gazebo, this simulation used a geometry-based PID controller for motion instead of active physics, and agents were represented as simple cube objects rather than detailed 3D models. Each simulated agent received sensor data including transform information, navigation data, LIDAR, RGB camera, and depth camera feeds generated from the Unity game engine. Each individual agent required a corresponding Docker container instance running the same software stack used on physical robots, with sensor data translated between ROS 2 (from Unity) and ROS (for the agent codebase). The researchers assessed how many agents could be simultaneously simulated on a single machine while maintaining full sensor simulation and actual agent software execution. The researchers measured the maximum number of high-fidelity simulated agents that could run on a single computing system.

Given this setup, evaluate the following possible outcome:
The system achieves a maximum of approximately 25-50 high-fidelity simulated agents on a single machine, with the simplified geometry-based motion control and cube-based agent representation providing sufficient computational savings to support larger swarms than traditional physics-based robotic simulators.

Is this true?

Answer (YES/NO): NO